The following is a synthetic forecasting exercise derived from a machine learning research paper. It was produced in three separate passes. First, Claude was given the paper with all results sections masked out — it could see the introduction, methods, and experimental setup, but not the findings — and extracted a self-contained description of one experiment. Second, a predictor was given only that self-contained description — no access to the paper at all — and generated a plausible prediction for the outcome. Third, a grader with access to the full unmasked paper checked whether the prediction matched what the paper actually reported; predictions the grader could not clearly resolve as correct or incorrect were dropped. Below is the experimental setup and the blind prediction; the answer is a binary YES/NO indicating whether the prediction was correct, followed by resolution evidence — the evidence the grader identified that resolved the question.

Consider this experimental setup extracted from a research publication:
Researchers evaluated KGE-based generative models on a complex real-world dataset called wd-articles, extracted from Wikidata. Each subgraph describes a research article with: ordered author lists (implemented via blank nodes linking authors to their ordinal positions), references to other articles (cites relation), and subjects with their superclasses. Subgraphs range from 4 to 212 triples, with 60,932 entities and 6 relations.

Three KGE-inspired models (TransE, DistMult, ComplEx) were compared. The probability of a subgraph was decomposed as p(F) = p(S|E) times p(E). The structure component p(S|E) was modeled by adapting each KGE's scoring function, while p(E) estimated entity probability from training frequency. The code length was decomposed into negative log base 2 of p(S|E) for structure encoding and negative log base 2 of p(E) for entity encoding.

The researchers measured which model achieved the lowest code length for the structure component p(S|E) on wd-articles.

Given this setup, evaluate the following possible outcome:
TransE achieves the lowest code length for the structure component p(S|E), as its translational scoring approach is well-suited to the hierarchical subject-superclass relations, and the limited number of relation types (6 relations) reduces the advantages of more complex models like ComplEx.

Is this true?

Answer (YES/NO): NO